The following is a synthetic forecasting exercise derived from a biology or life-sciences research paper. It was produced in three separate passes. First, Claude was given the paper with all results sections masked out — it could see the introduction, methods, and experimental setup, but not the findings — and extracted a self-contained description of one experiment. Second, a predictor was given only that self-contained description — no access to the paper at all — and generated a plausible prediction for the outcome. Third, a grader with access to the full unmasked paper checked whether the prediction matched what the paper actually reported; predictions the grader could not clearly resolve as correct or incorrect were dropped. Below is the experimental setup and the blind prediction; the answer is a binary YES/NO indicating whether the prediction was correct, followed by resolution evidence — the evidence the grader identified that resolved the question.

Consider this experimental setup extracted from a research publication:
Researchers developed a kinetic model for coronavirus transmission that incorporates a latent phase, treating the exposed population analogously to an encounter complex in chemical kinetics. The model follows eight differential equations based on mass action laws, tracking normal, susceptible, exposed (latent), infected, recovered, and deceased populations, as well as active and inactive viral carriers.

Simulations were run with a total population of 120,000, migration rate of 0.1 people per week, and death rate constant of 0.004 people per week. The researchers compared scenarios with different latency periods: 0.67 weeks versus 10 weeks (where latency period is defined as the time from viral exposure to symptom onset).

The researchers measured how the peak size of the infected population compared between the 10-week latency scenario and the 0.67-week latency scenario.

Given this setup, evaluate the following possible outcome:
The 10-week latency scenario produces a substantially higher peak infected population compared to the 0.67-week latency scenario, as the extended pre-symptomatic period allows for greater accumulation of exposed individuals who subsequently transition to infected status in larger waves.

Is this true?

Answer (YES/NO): NO